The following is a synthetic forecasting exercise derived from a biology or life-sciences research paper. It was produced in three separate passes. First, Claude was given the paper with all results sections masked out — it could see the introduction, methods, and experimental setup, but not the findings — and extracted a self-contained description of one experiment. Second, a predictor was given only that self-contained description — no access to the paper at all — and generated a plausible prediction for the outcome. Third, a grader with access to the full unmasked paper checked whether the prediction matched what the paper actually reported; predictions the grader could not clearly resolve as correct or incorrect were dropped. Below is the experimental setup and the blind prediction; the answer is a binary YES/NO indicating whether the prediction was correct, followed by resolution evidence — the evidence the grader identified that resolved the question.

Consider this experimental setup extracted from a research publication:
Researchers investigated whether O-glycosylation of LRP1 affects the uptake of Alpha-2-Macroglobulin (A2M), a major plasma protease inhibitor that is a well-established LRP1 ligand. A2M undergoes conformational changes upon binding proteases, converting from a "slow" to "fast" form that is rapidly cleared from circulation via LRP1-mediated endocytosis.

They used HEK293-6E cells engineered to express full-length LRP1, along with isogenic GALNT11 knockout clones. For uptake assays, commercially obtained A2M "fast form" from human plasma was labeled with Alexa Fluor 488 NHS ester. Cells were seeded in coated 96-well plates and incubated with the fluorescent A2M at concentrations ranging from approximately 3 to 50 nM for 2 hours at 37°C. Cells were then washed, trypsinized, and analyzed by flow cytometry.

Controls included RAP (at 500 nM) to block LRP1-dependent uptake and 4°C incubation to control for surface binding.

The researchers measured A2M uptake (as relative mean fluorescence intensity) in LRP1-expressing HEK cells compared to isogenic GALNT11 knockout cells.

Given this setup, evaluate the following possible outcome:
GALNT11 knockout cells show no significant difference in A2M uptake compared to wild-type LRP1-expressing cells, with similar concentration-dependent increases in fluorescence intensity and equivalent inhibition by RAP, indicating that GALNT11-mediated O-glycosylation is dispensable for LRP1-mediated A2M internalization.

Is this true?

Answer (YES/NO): YES